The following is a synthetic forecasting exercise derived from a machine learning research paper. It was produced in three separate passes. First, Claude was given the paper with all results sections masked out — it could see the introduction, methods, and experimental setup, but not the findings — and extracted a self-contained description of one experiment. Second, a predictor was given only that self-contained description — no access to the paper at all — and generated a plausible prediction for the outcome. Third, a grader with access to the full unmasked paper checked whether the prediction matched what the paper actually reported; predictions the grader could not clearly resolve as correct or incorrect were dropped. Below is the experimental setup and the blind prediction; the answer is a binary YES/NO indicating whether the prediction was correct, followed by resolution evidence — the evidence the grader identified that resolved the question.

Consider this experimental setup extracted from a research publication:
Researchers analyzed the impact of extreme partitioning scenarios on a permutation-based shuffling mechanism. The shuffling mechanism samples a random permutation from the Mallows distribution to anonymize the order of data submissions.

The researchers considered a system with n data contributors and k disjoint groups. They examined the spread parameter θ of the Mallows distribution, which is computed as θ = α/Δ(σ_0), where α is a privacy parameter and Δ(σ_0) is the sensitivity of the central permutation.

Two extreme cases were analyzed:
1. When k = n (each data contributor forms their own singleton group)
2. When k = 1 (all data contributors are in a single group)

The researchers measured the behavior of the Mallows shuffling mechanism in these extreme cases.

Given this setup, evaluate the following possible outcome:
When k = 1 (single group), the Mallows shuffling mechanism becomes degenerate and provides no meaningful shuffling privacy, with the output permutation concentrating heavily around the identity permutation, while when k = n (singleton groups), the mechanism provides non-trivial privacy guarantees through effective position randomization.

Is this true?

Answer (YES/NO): NO